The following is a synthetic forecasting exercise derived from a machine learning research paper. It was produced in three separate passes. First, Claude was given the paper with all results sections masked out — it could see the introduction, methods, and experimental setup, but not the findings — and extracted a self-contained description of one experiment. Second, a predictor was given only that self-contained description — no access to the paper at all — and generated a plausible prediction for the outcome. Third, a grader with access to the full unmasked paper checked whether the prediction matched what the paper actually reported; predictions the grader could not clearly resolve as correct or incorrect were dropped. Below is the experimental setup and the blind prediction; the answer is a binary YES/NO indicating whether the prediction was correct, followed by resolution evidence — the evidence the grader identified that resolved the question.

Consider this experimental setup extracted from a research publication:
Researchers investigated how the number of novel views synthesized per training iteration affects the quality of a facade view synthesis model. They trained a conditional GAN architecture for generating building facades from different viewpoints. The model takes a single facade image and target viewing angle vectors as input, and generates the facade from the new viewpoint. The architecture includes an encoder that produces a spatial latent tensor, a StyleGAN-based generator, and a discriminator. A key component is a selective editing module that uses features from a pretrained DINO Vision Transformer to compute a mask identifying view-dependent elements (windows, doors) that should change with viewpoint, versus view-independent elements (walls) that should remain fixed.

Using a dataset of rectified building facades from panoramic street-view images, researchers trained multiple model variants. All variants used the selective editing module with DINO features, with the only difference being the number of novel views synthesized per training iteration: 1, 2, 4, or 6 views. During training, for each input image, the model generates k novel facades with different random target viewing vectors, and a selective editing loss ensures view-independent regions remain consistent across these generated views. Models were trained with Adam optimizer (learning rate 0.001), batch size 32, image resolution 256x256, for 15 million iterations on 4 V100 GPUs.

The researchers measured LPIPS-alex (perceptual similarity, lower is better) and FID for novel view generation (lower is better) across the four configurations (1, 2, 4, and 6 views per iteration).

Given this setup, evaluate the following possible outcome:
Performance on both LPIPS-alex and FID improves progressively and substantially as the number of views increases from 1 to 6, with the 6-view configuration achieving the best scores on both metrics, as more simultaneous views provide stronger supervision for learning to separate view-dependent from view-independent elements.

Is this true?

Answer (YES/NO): NO